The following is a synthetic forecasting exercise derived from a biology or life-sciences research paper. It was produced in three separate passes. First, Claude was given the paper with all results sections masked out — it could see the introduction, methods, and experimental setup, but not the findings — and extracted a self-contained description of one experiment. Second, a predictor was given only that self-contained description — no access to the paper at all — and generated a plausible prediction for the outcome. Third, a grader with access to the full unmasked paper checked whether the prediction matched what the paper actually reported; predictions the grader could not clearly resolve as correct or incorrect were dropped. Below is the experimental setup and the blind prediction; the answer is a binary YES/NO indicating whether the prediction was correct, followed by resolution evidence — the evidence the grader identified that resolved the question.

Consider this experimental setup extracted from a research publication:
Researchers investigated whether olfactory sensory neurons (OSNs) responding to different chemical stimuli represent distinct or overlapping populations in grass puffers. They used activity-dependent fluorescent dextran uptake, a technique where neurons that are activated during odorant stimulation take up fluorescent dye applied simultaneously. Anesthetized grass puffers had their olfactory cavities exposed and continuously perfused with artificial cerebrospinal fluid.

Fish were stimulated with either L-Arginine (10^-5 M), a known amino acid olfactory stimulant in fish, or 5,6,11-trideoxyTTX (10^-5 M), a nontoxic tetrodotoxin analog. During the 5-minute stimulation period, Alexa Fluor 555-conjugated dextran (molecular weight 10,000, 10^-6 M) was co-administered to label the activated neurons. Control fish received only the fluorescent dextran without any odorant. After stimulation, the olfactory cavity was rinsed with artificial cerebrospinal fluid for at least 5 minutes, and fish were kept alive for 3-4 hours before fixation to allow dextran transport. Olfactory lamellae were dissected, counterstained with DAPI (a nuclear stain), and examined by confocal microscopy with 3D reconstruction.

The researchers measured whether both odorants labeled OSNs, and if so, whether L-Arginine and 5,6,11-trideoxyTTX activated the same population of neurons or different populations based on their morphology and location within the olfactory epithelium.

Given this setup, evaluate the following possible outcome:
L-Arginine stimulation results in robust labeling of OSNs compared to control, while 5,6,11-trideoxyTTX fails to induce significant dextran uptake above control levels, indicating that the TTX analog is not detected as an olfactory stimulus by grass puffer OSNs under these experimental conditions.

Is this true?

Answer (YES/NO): NO